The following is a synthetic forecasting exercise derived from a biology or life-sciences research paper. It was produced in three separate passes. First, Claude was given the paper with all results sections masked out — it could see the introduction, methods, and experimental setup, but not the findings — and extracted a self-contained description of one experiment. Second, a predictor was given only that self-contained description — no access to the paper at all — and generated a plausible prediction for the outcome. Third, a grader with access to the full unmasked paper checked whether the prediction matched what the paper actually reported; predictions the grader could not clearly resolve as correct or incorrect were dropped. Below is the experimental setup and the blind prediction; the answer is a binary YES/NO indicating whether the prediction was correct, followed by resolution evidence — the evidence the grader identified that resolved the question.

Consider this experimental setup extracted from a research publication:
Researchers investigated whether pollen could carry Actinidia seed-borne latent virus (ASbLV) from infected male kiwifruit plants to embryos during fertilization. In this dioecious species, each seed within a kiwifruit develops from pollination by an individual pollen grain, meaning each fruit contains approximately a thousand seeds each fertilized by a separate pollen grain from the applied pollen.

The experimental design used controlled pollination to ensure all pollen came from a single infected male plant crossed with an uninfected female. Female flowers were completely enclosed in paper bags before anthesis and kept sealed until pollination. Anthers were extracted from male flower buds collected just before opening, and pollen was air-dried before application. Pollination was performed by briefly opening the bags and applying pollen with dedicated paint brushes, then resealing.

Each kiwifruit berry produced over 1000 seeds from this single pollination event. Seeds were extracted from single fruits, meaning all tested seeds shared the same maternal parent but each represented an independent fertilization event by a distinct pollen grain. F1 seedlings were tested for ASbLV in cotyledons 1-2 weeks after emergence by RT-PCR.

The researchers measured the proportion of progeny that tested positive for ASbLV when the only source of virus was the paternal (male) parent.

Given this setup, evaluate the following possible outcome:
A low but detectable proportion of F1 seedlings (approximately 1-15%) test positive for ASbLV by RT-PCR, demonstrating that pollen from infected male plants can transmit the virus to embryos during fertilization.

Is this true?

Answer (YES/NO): NO